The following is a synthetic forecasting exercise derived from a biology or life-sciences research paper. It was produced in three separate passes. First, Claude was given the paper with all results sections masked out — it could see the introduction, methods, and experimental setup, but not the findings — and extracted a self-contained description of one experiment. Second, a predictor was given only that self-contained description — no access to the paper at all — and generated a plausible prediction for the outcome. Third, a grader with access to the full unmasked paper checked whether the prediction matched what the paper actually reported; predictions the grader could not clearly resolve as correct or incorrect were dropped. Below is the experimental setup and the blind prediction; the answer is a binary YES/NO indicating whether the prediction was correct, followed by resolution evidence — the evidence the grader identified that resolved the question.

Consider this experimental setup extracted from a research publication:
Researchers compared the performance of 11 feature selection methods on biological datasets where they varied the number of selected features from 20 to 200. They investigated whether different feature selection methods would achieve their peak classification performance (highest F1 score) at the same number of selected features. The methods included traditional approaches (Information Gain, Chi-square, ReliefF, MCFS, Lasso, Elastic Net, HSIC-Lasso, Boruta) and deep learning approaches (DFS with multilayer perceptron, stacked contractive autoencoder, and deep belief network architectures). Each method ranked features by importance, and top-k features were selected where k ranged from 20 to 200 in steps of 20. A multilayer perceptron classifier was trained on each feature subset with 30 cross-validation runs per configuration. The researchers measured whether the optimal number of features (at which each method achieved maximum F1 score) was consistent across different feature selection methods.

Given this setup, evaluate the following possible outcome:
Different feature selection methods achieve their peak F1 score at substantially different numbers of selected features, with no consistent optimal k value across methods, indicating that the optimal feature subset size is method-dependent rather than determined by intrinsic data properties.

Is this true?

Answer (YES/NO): YES